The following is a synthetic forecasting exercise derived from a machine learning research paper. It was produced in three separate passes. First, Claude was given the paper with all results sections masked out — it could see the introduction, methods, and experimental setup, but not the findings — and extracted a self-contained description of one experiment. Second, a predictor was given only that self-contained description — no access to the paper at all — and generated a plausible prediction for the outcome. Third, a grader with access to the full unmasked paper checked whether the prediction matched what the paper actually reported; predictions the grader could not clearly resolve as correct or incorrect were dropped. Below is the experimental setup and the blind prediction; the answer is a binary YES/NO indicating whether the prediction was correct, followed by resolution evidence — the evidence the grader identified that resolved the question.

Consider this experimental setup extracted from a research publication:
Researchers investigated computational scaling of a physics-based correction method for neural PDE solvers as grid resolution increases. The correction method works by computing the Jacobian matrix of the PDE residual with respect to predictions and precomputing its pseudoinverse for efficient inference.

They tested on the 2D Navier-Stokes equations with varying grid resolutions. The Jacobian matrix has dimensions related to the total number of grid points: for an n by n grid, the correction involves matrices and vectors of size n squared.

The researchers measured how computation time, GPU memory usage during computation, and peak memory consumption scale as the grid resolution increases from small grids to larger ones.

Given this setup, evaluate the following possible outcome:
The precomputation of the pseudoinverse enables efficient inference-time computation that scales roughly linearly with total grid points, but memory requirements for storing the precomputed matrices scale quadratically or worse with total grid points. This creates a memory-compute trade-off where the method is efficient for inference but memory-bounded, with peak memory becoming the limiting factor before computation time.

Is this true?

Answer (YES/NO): NO